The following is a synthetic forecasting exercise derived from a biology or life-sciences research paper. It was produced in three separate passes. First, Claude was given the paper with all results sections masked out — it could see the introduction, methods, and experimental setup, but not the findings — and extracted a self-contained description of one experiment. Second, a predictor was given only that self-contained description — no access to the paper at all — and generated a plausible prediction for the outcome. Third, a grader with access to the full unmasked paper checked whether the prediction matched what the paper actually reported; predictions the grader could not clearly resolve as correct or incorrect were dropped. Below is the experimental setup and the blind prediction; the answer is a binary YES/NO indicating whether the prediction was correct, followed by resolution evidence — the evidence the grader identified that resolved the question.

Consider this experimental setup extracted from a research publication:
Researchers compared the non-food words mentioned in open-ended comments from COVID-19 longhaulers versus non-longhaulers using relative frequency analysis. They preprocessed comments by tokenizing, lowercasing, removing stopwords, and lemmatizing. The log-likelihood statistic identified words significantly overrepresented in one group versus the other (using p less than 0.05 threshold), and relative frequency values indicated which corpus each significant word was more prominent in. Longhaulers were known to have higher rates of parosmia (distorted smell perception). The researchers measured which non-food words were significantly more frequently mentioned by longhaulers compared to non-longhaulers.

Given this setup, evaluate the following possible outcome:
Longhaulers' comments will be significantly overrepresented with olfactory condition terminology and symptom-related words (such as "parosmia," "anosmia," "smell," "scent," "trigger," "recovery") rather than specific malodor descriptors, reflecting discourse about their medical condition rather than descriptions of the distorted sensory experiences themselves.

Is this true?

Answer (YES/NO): NO